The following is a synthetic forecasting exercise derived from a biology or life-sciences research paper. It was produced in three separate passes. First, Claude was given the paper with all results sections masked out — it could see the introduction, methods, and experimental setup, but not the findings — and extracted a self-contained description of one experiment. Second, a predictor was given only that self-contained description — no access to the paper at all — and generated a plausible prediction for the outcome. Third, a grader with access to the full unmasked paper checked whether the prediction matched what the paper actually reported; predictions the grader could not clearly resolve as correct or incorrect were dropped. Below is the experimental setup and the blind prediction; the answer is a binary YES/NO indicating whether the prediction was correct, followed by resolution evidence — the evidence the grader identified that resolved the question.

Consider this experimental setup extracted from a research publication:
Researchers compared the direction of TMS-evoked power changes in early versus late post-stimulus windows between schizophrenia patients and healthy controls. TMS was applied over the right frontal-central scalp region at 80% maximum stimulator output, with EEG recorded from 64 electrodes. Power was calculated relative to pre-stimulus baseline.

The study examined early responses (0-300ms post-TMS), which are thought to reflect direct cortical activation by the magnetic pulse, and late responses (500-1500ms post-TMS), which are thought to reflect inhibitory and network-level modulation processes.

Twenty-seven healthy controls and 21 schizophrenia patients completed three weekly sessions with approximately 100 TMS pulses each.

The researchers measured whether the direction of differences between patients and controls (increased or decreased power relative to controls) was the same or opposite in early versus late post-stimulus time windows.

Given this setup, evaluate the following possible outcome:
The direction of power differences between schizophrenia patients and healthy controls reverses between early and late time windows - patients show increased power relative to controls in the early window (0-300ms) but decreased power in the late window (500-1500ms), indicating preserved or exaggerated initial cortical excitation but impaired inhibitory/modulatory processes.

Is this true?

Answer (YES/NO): NO